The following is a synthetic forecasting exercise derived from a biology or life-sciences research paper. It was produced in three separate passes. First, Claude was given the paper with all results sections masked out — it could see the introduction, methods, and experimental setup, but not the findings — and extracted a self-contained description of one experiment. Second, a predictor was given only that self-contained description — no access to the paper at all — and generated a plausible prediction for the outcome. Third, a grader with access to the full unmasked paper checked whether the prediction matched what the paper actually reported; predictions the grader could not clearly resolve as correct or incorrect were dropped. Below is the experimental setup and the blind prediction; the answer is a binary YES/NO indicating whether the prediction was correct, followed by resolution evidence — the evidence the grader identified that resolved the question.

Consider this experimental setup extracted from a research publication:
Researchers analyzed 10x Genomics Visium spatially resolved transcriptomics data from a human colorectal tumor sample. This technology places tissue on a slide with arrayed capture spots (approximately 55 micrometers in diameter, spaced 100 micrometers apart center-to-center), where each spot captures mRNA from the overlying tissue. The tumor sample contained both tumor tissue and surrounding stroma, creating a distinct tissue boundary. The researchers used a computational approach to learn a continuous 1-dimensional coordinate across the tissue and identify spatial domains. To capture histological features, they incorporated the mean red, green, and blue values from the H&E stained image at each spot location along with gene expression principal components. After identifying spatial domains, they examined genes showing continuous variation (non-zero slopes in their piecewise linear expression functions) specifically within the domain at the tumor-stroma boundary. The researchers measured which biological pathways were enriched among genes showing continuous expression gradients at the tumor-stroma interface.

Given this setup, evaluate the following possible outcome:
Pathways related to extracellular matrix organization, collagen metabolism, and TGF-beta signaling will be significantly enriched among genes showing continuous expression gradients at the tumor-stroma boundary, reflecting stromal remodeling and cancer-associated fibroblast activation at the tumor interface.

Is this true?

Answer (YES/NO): NO